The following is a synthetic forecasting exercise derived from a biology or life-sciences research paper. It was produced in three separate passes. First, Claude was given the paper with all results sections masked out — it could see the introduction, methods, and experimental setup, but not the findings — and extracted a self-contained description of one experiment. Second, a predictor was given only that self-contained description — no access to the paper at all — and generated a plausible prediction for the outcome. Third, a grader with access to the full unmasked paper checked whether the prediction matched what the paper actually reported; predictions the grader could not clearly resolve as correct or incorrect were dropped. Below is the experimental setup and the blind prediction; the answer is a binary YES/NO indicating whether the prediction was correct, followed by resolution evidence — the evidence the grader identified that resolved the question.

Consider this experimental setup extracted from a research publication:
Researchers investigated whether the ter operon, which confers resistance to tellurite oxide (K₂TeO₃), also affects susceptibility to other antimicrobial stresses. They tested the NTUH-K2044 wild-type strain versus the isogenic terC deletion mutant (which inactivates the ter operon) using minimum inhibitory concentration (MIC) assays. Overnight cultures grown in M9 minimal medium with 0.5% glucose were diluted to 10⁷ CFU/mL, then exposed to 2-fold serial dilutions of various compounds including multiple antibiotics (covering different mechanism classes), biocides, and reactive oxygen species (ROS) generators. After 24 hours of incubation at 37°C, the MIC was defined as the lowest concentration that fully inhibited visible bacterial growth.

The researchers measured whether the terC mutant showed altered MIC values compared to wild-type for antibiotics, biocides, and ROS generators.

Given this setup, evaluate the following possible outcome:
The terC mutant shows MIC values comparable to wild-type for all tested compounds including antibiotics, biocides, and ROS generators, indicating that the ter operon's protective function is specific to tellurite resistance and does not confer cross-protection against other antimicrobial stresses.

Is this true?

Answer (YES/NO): NO